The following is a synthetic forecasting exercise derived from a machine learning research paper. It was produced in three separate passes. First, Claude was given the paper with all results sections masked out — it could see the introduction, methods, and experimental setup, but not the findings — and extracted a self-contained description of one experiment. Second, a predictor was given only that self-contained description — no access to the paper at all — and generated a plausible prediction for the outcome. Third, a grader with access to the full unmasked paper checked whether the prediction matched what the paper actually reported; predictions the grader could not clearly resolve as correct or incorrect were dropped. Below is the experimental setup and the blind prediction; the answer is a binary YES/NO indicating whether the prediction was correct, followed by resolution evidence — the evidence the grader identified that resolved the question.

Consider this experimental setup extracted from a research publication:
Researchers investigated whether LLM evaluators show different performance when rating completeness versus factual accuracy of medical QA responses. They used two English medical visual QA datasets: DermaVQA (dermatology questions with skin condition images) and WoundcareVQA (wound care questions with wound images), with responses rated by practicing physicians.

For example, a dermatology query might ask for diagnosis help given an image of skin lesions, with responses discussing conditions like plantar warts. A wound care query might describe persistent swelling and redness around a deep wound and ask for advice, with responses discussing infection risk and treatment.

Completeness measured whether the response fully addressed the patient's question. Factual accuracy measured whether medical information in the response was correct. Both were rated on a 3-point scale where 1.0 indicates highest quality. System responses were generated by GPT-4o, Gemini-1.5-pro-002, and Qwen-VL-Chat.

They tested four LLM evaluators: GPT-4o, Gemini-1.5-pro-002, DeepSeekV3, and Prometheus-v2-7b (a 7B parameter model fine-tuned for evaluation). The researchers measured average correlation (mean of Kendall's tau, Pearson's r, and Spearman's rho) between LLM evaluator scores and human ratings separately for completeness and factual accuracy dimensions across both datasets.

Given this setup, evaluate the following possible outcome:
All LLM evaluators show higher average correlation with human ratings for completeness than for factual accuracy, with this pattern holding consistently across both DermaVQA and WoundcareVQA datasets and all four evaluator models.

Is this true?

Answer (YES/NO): NO